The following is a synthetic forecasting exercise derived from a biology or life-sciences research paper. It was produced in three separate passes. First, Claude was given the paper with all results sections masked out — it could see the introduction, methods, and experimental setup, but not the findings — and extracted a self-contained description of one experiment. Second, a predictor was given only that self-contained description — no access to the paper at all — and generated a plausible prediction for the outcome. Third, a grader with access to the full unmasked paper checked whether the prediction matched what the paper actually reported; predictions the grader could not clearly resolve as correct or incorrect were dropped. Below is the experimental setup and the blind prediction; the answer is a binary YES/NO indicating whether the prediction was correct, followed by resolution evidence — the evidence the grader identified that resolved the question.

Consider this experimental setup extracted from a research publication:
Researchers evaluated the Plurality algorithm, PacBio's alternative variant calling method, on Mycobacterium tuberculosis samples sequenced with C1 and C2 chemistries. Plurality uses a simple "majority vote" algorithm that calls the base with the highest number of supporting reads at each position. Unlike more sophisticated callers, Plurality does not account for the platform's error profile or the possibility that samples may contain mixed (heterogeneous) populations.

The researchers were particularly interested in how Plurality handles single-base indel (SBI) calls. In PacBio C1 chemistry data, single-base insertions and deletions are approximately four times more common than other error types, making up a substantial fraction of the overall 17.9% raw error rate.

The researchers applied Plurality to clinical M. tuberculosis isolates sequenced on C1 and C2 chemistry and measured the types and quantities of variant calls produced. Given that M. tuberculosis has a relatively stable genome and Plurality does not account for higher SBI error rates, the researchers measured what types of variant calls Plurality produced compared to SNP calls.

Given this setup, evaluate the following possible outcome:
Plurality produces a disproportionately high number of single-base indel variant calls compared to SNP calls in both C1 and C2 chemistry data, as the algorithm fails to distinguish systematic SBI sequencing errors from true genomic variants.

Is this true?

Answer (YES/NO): YES